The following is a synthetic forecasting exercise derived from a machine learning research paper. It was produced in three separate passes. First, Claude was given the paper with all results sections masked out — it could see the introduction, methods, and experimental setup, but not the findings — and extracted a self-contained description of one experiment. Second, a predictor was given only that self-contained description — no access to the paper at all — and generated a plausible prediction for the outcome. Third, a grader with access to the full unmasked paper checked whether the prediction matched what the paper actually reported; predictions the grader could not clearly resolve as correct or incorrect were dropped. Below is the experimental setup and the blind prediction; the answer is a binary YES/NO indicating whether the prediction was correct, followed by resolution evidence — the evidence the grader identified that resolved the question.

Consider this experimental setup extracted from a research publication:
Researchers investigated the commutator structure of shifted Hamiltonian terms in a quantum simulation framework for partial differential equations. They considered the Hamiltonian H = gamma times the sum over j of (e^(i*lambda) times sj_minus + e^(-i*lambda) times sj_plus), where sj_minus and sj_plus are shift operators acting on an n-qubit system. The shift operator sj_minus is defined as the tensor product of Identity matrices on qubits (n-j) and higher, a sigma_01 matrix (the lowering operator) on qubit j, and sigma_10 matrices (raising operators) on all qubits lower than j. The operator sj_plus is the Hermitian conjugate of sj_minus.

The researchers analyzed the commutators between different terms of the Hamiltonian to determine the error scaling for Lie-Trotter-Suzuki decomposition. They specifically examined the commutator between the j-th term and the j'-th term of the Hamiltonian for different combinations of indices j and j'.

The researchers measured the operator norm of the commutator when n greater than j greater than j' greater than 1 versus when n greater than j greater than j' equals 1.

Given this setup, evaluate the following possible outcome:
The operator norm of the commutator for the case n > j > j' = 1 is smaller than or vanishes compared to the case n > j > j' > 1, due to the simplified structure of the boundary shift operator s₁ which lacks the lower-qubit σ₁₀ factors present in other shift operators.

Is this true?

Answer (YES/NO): NO